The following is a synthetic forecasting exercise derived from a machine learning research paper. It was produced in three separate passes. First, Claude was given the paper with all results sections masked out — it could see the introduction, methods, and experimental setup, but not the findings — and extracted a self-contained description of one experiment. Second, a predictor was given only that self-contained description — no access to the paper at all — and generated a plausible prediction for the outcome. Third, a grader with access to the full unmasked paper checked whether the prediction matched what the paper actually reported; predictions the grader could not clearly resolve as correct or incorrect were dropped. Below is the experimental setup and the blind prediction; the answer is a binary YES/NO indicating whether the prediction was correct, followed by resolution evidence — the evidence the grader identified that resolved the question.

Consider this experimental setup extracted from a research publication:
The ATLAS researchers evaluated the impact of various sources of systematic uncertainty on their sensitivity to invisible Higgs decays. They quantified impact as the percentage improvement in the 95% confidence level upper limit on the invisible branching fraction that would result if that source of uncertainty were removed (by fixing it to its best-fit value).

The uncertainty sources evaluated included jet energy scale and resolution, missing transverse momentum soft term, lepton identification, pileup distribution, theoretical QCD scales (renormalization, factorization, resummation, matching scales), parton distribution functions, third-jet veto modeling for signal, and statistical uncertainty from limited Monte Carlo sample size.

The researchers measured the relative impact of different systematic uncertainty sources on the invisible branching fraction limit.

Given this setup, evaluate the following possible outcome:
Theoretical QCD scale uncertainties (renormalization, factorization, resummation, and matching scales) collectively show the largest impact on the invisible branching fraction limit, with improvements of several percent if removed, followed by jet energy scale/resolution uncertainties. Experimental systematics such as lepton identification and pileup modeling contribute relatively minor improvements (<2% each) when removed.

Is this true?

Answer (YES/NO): NO